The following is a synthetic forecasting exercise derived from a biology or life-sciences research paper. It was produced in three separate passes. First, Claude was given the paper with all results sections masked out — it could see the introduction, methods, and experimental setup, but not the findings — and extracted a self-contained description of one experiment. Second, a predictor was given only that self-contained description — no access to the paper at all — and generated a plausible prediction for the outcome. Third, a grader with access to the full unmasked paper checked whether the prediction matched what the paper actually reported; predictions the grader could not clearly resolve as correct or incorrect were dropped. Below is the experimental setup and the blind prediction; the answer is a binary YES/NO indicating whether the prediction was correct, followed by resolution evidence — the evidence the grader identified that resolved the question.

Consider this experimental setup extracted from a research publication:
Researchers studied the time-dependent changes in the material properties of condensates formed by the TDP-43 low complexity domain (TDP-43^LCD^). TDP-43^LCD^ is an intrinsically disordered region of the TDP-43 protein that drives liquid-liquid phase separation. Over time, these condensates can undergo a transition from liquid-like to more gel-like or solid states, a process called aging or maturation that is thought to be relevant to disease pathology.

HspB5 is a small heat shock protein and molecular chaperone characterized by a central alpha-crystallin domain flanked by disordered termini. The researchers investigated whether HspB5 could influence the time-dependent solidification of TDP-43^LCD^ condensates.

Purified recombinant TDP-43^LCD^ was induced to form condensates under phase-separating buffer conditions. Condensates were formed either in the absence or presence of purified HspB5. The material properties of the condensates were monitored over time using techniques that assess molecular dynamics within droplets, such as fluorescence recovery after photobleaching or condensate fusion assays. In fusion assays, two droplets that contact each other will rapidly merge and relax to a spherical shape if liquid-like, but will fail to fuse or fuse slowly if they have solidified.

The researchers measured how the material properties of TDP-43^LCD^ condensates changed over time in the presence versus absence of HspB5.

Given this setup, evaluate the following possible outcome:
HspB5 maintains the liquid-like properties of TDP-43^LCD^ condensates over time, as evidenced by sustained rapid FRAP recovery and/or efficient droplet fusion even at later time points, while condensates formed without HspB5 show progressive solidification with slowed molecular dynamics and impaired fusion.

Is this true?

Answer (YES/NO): YES